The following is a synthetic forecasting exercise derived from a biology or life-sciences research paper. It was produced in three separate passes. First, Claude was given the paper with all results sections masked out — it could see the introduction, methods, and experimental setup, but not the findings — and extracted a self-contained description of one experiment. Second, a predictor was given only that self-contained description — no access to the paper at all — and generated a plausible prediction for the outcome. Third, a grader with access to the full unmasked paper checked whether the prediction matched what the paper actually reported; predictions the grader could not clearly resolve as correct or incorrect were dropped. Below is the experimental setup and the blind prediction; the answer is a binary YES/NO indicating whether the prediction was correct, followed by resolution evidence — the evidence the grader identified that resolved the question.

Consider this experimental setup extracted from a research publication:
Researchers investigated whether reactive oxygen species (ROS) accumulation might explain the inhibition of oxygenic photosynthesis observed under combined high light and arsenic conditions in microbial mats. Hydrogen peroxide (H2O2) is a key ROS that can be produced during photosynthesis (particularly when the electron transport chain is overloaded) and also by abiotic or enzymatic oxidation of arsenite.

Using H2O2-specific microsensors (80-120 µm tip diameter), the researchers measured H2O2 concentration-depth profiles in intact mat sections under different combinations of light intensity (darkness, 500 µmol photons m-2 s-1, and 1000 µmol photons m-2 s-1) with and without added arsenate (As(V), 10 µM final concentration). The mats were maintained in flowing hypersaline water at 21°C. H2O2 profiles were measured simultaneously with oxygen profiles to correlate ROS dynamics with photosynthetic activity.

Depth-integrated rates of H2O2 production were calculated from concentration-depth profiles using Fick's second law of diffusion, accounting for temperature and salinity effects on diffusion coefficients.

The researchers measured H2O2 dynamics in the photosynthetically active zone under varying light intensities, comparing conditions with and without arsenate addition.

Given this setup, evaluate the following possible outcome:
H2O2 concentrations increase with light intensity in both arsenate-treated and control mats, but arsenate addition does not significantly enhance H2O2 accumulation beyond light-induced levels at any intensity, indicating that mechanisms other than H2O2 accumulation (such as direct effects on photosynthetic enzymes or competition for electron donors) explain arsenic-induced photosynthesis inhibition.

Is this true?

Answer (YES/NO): NO